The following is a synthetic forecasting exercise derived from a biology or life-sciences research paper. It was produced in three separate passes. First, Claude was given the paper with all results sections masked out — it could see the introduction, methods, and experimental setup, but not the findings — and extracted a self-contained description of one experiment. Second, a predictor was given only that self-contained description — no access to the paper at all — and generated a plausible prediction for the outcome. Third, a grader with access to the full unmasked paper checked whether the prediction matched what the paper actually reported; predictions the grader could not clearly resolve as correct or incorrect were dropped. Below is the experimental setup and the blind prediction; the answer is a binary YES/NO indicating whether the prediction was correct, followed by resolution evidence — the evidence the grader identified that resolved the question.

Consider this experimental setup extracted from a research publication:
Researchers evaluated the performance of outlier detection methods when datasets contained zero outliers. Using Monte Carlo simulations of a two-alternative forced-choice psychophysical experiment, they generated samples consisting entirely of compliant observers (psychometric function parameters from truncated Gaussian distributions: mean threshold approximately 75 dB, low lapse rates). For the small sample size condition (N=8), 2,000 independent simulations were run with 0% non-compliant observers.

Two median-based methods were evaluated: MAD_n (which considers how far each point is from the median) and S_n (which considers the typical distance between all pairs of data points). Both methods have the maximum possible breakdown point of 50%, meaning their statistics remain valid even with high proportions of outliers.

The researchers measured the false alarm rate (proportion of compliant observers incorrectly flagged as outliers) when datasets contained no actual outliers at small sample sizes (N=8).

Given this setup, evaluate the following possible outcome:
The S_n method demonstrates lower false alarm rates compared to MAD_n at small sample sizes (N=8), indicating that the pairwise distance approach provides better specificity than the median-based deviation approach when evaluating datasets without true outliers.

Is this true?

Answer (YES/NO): NO